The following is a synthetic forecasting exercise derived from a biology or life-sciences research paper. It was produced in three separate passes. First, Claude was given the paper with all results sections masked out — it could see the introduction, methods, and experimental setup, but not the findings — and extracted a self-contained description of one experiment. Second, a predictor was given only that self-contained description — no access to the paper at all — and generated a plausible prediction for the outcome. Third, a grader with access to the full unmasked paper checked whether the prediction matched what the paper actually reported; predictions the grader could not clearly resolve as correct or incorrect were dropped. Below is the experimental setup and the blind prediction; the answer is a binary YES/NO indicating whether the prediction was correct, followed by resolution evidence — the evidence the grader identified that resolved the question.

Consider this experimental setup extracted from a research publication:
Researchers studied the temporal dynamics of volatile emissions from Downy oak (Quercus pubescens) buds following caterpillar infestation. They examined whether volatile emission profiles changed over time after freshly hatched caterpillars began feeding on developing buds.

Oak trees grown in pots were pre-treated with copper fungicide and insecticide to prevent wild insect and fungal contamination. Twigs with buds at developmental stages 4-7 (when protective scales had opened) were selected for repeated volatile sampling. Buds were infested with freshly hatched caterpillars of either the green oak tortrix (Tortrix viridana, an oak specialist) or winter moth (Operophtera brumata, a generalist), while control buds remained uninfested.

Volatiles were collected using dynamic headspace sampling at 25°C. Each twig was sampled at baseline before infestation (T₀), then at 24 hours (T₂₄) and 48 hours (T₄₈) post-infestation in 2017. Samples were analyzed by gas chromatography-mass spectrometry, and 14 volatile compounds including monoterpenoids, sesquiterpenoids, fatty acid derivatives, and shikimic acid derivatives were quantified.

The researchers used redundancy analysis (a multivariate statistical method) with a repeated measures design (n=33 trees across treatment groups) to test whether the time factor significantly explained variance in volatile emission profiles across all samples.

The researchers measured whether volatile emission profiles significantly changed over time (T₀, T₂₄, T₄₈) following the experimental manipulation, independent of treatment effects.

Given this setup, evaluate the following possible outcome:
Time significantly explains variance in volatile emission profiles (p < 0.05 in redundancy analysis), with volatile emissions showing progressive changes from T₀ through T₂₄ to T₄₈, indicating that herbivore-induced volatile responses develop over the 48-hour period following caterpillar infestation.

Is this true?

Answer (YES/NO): YES